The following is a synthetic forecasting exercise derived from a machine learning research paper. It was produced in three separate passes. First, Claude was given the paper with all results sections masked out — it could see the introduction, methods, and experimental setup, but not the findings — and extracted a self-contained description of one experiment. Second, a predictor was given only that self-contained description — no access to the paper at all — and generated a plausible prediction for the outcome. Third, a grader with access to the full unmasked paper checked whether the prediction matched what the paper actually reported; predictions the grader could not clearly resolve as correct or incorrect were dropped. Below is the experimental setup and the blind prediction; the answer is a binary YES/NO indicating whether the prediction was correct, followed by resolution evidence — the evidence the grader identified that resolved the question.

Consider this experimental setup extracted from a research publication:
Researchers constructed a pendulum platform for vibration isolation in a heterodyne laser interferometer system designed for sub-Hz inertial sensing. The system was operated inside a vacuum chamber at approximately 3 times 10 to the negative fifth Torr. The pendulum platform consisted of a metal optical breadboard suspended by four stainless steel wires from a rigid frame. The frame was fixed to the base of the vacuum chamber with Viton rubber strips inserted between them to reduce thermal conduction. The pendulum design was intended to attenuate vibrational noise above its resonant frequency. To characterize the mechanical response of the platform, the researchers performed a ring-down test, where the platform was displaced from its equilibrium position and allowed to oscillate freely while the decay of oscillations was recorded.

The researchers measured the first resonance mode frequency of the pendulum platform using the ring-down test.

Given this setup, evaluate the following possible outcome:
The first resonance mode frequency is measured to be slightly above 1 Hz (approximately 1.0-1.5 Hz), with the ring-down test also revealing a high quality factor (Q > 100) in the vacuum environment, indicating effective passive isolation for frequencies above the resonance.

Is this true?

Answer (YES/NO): NO